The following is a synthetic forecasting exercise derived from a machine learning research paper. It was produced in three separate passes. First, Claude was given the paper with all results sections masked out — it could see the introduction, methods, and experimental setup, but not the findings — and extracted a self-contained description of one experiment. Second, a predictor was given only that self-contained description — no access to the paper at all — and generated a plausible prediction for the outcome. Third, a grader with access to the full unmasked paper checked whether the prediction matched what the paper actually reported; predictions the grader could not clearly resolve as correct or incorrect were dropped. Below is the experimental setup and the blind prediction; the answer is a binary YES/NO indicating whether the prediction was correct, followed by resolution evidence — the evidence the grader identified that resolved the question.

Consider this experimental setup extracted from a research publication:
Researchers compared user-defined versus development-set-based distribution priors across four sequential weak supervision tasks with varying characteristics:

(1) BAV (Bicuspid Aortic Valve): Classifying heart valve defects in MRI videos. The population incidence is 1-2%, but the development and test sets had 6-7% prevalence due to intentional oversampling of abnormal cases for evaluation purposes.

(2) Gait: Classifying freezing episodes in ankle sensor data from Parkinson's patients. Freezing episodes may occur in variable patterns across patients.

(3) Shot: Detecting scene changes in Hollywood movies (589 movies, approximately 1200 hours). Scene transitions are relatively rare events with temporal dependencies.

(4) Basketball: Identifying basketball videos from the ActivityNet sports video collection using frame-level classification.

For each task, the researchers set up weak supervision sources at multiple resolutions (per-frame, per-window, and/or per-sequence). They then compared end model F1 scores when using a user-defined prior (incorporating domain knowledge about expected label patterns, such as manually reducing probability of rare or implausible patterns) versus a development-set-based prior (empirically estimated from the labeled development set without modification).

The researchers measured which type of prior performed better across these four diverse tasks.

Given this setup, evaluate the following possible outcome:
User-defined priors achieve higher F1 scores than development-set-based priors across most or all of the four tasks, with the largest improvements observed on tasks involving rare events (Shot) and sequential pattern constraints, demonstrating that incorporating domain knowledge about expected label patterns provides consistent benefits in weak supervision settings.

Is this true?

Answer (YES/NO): NO